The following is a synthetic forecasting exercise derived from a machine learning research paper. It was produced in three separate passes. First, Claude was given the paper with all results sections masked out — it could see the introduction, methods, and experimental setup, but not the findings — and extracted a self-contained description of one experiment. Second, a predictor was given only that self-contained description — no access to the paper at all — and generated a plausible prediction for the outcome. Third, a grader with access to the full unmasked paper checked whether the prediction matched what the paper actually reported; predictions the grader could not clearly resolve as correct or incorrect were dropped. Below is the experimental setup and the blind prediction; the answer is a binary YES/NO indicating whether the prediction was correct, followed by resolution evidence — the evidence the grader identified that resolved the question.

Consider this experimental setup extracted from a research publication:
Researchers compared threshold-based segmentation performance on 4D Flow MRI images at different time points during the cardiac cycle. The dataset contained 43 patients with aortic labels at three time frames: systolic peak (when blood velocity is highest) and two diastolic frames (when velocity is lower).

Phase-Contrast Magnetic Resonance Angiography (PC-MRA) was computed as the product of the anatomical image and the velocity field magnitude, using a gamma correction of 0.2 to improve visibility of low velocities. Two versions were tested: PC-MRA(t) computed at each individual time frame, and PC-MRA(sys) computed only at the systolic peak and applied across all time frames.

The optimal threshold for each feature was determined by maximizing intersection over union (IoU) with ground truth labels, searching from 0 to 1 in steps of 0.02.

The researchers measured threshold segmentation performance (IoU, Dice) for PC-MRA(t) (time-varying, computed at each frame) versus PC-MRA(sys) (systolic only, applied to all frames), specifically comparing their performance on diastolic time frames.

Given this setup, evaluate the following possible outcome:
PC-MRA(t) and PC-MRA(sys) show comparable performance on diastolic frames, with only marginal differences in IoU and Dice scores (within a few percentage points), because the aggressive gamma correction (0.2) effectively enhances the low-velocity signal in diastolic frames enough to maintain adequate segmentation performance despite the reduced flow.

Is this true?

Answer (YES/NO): NO